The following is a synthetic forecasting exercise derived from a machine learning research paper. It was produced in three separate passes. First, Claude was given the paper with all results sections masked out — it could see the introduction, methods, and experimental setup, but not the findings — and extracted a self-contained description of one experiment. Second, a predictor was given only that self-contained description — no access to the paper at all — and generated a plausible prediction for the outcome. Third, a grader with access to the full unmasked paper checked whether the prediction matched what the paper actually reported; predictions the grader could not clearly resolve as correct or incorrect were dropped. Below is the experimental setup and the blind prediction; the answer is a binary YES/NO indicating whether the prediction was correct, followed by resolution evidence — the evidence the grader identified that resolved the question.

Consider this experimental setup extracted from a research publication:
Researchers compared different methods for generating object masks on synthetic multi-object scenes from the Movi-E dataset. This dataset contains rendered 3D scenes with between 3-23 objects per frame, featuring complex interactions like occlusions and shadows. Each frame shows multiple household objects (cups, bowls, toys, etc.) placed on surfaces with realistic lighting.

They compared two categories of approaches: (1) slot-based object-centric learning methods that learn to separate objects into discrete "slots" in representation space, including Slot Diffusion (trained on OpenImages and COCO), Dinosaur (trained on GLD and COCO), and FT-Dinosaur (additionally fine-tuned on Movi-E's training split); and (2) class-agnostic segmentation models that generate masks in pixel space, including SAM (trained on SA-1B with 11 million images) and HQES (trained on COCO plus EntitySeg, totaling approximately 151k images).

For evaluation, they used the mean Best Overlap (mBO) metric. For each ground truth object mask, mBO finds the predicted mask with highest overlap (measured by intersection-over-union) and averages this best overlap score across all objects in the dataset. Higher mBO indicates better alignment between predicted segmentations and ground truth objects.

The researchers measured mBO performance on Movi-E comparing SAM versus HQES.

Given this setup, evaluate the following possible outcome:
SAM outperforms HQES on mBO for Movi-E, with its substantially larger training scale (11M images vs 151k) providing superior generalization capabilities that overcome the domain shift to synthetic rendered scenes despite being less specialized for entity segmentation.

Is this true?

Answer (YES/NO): YES